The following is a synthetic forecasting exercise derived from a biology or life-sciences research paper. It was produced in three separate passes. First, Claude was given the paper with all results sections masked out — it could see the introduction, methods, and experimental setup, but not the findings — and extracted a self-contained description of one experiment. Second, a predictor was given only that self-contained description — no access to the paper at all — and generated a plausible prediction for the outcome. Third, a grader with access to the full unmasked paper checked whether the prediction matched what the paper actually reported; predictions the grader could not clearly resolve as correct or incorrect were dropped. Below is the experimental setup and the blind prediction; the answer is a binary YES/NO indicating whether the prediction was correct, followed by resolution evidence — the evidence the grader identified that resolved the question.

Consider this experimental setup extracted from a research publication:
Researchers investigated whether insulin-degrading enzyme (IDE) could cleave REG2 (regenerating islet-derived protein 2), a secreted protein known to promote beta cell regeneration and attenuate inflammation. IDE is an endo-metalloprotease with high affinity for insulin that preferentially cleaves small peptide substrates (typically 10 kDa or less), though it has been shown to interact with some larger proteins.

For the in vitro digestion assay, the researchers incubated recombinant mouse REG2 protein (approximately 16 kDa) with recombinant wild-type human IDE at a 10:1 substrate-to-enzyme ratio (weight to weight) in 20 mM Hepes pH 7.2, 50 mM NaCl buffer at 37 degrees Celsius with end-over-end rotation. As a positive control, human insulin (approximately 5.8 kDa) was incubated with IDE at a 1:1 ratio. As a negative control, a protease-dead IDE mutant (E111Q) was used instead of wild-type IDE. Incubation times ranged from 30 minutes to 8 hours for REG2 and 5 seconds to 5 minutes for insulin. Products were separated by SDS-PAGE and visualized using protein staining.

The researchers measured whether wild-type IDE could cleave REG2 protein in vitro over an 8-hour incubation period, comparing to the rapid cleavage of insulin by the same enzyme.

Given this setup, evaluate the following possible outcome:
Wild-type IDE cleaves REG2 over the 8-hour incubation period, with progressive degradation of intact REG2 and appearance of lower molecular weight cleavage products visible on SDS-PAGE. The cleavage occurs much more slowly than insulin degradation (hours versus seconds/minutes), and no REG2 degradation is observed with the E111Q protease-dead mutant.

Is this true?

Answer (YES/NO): NO